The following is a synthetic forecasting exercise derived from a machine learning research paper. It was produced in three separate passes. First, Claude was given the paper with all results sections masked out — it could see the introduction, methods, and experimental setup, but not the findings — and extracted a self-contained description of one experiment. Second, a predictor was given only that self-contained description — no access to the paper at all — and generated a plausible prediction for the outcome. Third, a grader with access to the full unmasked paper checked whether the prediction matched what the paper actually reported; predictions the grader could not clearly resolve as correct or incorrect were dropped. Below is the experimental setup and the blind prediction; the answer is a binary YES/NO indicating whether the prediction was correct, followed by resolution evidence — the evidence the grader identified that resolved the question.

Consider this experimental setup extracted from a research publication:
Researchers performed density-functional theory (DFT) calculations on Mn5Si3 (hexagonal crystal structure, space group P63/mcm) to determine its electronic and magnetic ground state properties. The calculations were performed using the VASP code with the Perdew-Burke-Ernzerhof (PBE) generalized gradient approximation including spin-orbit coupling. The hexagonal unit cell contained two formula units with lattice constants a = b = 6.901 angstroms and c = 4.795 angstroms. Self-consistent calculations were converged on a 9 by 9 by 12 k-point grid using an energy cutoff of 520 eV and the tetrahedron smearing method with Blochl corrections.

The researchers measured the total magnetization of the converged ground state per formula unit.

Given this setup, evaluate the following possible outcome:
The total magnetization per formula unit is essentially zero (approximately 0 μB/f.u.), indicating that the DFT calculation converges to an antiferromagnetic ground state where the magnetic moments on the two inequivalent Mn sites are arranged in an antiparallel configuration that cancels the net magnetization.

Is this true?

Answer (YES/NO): NO